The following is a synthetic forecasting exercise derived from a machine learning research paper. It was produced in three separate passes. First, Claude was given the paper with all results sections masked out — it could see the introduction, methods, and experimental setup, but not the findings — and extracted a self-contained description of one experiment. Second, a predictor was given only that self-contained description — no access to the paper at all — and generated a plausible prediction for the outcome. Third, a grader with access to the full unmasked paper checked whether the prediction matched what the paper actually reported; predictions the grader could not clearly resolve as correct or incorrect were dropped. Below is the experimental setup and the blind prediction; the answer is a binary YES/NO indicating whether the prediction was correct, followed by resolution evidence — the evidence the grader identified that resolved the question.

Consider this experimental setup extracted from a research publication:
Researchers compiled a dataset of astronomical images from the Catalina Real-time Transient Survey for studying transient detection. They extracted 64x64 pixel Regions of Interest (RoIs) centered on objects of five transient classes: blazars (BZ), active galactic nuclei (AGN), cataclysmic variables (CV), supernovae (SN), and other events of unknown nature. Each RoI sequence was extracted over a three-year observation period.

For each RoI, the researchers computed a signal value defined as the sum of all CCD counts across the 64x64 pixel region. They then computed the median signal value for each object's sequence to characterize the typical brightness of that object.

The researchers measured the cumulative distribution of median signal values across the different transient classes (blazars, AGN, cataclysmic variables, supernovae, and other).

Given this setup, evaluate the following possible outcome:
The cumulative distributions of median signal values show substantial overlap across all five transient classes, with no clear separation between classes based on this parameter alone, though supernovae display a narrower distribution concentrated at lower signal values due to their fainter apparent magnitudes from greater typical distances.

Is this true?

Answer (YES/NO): NO